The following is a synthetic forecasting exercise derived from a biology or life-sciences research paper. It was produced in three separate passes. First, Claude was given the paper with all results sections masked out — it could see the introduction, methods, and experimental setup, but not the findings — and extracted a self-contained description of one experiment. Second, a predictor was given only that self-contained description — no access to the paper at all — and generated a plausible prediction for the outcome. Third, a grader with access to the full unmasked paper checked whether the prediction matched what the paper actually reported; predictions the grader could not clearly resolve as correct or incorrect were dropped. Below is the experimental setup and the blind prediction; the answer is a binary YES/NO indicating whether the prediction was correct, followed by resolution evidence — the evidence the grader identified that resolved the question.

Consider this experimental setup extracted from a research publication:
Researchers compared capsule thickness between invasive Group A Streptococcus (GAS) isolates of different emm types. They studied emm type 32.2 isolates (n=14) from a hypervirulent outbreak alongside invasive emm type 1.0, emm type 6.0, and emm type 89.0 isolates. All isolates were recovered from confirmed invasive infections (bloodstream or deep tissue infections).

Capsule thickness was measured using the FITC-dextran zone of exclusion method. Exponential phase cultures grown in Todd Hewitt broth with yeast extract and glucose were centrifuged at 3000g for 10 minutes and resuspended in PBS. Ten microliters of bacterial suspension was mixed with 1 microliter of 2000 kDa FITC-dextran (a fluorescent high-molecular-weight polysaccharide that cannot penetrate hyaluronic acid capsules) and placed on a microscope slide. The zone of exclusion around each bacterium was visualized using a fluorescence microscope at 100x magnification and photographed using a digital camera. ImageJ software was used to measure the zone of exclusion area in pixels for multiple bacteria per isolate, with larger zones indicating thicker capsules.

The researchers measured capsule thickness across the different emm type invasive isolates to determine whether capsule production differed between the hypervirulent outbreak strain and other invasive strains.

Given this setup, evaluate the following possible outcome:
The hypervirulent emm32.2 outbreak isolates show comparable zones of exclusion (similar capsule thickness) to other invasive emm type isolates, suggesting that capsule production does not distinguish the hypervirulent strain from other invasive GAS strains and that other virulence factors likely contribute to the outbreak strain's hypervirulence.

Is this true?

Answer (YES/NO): NO